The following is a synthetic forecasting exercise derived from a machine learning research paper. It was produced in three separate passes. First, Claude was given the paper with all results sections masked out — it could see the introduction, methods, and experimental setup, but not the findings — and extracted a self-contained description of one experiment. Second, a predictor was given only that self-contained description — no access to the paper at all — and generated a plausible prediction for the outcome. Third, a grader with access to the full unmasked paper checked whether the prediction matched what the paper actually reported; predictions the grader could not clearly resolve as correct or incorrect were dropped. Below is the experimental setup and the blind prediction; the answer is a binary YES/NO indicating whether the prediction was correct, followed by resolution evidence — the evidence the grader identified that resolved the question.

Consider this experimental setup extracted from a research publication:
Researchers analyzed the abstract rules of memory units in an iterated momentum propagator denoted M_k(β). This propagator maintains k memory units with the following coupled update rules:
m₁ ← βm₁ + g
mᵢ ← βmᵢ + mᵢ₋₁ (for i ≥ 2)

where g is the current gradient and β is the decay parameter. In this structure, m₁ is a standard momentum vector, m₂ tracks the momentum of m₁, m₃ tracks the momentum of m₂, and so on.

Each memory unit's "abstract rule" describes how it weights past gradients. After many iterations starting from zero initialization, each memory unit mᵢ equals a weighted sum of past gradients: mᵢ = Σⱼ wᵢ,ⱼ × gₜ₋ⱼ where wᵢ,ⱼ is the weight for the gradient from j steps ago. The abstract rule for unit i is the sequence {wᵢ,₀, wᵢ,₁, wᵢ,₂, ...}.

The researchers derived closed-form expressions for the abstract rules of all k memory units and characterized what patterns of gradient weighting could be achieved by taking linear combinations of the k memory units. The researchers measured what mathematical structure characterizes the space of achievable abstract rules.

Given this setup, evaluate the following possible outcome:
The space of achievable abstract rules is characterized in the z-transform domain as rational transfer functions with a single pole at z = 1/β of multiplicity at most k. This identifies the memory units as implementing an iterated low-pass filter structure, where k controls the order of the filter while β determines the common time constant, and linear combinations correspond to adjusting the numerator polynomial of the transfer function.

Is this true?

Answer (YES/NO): NO